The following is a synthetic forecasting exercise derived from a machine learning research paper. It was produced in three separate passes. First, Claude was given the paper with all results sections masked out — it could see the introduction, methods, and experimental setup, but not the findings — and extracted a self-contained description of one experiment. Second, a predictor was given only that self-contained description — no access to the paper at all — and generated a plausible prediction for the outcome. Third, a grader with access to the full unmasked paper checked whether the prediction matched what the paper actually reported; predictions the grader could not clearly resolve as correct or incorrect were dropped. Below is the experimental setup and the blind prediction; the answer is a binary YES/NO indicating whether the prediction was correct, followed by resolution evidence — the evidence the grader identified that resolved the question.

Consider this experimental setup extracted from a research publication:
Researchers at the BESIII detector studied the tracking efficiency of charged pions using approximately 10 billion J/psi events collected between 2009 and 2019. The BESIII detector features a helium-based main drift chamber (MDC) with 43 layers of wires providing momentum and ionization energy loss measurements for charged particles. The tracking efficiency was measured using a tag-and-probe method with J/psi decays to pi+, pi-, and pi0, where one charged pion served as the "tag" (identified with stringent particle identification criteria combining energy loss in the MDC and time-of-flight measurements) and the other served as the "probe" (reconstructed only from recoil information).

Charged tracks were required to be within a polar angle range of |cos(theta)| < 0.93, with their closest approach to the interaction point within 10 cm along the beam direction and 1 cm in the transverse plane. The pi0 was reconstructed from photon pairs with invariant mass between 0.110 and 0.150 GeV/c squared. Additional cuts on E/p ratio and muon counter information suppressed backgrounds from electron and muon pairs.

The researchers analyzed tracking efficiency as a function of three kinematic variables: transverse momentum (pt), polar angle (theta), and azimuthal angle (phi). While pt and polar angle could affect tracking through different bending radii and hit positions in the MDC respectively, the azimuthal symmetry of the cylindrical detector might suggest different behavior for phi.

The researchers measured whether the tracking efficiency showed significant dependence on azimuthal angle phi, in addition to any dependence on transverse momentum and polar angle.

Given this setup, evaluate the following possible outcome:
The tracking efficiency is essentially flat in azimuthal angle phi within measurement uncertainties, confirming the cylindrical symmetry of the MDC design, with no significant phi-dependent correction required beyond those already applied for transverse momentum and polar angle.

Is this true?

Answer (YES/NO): YES